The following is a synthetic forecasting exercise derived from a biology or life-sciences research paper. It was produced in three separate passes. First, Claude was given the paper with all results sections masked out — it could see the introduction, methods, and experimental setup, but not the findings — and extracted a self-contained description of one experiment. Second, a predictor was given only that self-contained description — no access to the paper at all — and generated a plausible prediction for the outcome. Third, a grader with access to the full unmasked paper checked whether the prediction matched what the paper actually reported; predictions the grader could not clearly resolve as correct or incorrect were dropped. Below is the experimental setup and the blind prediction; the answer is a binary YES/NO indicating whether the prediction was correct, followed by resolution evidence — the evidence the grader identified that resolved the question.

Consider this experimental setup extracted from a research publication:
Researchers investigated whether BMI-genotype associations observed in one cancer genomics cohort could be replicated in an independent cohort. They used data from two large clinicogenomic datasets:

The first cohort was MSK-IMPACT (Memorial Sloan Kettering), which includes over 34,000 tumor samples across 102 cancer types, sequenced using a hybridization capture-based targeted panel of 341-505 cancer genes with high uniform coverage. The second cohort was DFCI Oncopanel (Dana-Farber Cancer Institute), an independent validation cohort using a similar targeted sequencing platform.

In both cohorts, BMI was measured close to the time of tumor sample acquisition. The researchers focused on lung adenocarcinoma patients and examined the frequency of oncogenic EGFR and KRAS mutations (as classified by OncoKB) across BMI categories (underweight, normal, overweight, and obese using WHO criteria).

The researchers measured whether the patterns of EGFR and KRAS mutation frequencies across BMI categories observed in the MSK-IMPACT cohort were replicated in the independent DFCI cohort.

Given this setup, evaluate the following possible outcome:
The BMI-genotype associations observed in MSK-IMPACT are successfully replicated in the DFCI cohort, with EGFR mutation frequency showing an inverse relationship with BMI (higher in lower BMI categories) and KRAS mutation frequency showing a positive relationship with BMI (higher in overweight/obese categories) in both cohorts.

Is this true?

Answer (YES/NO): YES